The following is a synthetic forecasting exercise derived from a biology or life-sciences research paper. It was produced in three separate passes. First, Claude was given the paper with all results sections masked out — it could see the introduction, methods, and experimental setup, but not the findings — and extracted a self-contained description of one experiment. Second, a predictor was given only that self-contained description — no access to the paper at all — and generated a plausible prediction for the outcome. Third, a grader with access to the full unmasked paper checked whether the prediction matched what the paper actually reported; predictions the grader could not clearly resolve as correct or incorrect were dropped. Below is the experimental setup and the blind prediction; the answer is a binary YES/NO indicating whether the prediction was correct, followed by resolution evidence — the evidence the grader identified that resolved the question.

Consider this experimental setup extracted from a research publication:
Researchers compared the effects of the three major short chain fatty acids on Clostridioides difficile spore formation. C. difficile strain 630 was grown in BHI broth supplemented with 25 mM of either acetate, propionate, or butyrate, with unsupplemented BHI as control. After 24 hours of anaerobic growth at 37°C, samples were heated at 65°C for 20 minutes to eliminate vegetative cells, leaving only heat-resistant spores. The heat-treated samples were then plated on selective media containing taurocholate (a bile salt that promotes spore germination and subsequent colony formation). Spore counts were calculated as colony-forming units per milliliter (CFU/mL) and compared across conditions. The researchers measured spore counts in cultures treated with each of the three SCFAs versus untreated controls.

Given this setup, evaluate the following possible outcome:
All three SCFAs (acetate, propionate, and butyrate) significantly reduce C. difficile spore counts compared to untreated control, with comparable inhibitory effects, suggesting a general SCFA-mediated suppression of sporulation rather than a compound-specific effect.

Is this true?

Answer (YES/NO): NO